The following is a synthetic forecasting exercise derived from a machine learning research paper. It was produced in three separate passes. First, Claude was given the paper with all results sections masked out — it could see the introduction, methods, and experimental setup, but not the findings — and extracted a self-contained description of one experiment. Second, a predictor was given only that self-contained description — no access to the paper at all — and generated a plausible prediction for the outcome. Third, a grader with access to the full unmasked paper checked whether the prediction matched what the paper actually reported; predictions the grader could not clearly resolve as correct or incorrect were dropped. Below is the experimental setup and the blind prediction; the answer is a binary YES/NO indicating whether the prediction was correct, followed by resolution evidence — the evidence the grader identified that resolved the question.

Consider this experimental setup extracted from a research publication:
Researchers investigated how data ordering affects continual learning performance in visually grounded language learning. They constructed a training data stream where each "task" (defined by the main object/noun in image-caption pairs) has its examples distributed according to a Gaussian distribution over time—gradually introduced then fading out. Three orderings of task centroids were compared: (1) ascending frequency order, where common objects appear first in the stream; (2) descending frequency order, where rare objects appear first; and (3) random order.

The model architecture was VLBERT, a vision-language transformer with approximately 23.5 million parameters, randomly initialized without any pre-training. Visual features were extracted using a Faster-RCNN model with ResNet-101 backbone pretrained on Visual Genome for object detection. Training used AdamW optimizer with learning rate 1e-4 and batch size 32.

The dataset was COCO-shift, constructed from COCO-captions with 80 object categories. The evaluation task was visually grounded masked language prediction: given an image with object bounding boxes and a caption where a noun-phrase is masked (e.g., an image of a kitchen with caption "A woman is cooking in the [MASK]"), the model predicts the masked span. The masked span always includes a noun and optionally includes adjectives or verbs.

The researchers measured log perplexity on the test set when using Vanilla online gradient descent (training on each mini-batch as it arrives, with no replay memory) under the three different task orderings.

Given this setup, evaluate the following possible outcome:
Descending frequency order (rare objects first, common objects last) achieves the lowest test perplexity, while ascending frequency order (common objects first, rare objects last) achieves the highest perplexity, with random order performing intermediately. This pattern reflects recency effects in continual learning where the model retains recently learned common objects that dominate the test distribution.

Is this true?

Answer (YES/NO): NO